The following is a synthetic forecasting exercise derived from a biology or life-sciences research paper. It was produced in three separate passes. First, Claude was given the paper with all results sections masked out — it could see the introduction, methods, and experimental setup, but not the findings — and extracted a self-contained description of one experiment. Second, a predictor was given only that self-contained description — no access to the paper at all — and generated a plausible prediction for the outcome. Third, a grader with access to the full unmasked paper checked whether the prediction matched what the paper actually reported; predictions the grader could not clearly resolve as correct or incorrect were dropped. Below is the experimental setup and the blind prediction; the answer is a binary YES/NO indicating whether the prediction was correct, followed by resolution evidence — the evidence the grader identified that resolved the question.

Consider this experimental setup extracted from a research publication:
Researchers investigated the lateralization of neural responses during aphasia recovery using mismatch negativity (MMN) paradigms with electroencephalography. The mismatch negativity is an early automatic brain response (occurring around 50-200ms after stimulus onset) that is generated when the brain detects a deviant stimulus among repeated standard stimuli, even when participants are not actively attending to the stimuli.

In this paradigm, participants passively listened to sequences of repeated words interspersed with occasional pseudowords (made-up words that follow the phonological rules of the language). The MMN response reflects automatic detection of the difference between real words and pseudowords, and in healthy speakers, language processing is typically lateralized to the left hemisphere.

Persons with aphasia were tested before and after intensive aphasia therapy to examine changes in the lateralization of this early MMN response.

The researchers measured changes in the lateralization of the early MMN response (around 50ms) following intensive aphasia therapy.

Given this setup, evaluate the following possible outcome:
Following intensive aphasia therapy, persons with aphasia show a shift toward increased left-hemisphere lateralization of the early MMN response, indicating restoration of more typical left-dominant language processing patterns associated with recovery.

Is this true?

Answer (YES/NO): YES